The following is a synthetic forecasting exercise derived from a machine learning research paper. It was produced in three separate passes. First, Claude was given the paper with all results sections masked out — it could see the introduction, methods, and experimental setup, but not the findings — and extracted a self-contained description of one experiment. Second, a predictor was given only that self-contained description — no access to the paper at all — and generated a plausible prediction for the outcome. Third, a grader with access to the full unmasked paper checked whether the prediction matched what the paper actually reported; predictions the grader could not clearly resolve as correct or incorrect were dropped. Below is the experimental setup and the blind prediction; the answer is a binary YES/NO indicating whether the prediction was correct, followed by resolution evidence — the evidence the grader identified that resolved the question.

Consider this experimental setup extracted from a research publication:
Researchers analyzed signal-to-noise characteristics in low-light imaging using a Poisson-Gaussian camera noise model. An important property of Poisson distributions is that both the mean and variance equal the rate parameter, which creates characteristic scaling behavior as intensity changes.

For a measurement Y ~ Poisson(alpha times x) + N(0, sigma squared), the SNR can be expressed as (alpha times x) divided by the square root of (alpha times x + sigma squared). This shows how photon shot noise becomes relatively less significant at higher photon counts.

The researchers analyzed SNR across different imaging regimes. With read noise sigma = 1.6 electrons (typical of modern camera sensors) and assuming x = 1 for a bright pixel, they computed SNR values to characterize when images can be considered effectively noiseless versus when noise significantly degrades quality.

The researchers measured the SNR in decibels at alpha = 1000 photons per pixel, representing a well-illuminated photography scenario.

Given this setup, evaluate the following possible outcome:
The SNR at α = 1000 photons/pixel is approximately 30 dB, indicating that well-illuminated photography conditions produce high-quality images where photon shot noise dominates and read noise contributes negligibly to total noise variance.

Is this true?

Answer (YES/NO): YES